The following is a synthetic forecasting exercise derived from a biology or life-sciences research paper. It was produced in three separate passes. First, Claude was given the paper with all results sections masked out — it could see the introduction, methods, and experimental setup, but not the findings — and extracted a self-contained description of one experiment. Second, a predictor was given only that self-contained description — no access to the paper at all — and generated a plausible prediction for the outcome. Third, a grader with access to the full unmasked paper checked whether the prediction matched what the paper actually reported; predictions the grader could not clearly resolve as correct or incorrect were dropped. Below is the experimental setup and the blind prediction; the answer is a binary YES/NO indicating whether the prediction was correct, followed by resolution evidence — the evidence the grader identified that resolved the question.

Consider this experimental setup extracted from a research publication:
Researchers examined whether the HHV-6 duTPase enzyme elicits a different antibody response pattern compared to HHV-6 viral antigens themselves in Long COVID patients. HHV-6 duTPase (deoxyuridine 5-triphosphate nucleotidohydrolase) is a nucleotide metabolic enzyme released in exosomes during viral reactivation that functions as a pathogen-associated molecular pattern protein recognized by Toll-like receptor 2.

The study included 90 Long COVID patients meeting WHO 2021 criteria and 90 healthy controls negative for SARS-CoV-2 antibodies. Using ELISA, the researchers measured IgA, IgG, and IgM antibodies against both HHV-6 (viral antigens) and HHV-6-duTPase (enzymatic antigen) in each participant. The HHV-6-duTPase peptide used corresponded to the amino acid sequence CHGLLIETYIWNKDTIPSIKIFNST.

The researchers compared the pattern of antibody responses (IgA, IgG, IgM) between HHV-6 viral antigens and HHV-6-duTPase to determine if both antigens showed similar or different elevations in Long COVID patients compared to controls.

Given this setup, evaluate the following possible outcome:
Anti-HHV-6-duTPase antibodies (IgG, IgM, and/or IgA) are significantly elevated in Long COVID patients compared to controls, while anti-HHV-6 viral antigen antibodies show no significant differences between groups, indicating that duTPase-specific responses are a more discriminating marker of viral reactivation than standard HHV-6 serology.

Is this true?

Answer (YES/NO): NO